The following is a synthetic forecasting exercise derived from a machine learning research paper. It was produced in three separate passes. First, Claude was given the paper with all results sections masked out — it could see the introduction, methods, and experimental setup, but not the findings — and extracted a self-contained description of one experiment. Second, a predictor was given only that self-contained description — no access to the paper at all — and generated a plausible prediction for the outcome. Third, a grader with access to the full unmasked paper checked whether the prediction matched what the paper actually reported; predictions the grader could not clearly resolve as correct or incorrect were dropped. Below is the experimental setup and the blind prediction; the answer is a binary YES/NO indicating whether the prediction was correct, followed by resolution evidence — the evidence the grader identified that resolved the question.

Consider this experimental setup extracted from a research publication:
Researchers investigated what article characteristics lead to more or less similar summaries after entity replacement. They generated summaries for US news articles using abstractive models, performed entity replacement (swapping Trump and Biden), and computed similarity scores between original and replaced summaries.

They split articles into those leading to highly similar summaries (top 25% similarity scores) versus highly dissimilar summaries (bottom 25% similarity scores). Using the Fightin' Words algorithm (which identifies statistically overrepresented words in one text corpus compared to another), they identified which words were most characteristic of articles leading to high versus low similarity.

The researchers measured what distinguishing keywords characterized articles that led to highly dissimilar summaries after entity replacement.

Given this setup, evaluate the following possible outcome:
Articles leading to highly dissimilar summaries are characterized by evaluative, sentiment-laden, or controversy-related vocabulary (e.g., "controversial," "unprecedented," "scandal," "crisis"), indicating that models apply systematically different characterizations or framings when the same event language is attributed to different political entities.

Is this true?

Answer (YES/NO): NO